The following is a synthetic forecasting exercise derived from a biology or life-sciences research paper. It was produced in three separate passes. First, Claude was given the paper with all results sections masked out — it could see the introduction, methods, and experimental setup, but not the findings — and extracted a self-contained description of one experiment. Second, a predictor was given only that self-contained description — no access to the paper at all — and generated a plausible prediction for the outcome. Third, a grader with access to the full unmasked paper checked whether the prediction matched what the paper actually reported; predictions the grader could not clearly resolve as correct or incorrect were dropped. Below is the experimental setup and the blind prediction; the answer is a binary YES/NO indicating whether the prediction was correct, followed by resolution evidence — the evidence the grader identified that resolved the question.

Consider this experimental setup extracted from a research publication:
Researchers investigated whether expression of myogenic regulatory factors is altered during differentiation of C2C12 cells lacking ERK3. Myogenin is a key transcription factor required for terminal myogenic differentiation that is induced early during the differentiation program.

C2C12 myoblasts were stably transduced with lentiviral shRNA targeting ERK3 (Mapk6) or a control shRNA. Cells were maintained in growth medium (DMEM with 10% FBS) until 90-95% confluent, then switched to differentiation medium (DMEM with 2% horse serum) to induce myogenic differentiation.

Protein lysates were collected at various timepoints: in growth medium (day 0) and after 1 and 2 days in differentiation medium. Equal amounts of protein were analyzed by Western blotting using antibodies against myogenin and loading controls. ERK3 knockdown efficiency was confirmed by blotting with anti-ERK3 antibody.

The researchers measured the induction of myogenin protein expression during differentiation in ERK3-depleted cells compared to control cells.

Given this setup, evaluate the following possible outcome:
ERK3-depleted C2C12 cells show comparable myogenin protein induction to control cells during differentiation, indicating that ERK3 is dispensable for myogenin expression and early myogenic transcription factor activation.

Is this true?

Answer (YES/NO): NO